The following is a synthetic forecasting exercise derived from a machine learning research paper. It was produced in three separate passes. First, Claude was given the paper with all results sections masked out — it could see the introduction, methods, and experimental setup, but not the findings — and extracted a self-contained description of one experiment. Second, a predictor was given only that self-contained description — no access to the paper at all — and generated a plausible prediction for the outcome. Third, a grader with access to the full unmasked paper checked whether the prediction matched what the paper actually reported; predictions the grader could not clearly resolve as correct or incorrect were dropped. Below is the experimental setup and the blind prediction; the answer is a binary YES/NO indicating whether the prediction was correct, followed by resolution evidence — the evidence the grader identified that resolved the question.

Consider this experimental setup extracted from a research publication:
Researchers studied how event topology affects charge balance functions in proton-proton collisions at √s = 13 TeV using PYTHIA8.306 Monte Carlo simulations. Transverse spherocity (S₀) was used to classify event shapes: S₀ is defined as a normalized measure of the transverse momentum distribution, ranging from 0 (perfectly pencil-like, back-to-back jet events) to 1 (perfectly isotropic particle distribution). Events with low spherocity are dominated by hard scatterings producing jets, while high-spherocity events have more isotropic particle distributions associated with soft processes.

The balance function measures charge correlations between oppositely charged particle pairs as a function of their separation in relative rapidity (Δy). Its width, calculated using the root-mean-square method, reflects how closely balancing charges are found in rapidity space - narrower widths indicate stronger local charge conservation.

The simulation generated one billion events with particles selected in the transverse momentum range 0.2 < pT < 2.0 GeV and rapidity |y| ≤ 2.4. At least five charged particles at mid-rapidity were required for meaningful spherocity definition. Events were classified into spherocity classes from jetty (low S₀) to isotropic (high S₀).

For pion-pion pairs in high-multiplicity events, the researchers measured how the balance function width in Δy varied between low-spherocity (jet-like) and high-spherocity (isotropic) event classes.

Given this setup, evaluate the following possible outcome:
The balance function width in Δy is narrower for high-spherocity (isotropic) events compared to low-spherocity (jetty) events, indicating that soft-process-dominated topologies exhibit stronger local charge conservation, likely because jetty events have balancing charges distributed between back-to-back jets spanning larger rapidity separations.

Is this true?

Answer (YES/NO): NO